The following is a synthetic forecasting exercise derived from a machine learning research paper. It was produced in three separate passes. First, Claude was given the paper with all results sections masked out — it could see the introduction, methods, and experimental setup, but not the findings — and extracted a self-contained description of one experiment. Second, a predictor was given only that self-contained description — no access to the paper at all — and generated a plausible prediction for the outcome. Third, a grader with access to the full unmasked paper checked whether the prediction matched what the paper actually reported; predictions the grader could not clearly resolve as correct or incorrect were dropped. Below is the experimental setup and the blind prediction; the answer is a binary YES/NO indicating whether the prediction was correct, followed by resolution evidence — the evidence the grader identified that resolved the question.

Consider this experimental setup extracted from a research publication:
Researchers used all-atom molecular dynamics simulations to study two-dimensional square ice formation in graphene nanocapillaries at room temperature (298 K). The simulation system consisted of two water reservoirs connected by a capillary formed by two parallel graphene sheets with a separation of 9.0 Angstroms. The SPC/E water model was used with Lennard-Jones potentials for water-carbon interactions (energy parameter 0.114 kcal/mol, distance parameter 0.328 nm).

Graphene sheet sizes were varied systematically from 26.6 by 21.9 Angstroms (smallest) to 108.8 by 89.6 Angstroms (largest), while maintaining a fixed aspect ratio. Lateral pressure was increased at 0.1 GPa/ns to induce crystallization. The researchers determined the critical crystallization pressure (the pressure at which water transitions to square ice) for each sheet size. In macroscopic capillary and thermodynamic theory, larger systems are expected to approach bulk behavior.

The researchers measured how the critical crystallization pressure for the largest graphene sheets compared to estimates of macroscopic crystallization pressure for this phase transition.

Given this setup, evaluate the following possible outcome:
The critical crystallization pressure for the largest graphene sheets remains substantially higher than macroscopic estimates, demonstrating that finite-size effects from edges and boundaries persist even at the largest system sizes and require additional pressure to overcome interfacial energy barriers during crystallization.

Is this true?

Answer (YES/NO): NO